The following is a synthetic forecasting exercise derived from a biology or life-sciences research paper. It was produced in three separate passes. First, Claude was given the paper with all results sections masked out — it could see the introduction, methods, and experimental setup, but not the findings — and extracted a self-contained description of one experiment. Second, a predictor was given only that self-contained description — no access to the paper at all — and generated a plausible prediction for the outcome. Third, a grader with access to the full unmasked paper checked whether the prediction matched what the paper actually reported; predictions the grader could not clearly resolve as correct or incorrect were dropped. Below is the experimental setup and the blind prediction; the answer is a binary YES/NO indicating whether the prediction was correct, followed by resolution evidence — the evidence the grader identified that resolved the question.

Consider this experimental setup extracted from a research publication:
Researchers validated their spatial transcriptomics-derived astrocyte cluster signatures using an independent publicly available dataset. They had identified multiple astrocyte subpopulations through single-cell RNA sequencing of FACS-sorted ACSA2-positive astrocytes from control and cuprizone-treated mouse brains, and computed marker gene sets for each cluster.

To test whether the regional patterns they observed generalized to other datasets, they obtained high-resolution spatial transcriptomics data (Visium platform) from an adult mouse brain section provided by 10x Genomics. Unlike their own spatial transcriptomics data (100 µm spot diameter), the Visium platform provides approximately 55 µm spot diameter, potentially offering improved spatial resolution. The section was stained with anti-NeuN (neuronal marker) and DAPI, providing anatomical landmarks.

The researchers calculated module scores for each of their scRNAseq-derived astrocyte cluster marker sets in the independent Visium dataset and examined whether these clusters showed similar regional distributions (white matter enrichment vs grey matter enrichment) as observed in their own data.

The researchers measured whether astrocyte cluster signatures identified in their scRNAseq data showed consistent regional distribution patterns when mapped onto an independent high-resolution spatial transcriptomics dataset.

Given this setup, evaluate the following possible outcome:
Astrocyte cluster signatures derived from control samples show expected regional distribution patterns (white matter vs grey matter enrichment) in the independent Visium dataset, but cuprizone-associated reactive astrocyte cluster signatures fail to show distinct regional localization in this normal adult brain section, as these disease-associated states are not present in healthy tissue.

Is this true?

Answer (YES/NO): NO